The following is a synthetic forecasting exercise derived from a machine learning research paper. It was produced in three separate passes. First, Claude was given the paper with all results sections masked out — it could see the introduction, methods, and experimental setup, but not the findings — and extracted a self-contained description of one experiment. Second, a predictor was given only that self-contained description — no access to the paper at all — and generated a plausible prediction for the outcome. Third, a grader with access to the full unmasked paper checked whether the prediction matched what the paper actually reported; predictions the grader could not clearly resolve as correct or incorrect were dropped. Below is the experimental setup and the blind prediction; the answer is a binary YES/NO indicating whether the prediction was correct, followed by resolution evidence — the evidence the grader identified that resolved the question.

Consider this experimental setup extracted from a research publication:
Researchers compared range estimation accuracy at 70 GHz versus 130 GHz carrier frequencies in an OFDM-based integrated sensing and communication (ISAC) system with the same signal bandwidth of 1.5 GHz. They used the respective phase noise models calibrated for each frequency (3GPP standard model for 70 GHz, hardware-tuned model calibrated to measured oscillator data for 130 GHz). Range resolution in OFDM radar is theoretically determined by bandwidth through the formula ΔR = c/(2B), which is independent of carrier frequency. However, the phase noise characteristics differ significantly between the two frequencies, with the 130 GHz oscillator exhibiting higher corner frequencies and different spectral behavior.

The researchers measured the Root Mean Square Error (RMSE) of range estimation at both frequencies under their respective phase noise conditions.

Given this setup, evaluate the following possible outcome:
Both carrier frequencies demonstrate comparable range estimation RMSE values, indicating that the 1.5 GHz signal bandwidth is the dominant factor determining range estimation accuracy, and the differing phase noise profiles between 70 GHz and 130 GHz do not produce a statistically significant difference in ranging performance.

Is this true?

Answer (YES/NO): YES